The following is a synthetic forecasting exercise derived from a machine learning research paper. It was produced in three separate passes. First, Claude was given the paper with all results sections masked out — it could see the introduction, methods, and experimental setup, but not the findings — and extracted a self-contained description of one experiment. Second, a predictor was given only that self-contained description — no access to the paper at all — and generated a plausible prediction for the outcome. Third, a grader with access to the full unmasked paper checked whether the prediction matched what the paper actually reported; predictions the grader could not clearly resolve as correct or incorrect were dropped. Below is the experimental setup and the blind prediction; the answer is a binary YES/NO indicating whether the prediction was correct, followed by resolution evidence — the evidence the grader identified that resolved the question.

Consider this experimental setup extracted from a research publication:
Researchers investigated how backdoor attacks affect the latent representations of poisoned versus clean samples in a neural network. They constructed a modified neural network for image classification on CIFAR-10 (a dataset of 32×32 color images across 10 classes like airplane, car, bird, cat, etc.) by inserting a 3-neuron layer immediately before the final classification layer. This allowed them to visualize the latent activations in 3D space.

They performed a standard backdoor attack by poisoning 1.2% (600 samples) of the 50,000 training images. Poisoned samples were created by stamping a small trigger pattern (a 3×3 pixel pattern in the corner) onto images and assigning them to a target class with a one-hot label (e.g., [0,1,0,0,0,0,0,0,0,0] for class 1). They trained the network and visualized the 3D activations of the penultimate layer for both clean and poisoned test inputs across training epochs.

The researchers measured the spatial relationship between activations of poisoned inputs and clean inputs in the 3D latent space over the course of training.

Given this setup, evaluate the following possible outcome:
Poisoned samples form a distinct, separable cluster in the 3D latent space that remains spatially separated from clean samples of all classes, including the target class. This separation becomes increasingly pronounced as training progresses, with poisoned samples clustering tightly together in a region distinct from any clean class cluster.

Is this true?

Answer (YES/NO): YES